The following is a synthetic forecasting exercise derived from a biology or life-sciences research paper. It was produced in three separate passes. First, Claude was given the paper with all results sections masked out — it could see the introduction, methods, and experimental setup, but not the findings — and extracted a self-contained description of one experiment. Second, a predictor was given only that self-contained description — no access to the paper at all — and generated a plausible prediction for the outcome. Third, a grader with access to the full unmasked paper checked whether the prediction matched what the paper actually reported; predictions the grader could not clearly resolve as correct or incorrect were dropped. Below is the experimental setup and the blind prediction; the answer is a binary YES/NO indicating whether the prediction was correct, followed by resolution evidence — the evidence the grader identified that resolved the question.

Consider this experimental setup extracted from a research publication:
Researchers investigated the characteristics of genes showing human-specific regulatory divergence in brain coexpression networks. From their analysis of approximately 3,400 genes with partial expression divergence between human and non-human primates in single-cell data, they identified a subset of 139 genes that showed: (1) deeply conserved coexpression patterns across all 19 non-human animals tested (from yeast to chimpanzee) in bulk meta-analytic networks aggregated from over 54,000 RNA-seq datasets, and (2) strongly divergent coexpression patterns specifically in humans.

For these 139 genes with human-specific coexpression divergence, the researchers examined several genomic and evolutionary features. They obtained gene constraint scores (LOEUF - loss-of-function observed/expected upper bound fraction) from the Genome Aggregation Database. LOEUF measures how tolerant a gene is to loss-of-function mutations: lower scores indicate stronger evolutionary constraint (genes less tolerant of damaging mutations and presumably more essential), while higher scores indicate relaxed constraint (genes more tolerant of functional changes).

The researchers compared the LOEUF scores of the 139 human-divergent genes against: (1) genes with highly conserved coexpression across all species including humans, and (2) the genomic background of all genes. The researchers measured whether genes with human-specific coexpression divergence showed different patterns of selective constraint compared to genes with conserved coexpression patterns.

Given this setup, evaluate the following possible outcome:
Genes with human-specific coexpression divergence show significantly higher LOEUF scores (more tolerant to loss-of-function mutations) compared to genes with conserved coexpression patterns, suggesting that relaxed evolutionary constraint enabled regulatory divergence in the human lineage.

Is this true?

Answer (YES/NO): YES